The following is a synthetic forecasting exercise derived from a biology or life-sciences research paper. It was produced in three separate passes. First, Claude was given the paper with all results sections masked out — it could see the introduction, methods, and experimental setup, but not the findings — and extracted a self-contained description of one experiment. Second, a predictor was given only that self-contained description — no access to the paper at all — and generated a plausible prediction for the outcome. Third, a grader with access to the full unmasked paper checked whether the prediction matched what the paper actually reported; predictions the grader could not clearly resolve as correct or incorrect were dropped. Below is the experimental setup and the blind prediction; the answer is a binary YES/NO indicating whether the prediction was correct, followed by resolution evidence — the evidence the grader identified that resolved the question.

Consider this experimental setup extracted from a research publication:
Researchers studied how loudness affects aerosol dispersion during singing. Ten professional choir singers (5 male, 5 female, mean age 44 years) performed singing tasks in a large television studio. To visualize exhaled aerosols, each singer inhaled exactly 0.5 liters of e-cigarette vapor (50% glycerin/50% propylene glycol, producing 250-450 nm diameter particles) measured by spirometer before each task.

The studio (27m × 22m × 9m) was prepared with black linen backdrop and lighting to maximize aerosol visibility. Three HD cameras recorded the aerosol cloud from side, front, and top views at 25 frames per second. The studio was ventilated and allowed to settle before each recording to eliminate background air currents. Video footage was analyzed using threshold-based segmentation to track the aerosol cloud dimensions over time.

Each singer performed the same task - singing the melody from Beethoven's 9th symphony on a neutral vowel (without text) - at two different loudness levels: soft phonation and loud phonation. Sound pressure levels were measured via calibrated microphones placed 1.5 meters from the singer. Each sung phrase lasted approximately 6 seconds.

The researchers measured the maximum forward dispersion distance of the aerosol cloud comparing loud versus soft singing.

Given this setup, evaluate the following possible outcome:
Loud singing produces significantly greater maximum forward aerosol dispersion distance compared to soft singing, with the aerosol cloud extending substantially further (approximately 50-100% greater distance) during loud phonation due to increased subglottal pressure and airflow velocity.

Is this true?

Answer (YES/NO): NO